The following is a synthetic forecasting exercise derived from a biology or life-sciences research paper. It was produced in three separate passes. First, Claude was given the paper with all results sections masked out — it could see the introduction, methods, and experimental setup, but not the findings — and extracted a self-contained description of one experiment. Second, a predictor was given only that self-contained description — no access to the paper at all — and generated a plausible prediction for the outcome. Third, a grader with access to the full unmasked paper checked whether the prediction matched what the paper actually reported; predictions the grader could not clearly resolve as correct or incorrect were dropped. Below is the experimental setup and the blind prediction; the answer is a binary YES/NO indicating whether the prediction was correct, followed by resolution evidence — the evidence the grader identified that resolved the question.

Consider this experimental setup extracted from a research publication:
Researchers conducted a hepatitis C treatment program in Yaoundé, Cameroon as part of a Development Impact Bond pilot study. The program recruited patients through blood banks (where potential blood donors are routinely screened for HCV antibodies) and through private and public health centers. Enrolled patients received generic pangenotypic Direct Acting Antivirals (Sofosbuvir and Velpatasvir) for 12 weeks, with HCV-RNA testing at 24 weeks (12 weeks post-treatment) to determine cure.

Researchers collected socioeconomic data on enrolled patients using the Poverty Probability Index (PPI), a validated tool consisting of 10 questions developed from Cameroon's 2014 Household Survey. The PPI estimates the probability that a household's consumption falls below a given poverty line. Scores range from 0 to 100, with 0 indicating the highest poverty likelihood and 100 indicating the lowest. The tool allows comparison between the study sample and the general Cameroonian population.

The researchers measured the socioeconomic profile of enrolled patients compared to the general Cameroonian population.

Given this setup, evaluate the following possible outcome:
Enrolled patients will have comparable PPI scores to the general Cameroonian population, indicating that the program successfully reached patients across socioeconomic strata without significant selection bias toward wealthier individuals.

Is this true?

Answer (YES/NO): NO